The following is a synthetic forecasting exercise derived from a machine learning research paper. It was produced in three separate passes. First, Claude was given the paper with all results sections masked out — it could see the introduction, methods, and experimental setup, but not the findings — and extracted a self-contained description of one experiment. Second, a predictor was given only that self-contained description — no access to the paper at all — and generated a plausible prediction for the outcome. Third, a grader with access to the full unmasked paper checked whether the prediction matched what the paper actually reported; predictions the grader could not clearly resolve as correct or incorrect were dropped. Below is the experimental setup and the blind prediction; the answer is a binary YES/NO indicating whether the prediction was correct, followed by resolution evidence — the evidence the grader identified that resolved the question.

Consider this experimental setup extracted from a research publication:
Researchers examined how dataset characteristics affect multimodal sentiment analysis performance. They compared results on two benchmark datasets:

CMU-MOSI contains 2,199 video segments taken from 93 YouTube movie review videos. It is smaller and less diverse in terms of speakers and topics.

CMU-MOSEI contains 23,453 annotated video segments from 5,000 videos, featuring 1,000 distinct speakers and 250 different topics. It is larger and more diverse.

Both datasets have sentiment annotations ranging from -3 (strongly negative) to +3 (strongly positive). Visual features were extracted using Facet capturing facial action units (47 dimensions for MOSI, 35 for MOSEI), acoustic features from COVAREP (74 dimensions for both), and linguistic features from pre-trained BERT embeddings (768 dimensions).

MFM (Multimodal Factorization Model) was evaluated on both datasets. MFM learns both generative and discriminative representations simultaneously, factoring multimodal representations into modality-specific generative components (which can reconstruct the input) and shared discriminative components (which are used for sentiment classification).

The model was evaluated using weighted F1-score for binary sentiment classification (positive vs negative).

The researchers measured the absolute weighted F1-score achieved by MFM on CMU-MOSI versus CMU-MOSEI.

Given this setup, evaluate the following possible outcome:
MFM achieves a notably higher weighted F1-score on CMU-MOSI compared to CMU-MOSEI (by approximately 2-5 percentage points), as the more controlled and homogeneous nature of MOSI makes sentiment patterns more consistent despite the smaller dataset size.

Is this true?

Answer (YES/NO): NO